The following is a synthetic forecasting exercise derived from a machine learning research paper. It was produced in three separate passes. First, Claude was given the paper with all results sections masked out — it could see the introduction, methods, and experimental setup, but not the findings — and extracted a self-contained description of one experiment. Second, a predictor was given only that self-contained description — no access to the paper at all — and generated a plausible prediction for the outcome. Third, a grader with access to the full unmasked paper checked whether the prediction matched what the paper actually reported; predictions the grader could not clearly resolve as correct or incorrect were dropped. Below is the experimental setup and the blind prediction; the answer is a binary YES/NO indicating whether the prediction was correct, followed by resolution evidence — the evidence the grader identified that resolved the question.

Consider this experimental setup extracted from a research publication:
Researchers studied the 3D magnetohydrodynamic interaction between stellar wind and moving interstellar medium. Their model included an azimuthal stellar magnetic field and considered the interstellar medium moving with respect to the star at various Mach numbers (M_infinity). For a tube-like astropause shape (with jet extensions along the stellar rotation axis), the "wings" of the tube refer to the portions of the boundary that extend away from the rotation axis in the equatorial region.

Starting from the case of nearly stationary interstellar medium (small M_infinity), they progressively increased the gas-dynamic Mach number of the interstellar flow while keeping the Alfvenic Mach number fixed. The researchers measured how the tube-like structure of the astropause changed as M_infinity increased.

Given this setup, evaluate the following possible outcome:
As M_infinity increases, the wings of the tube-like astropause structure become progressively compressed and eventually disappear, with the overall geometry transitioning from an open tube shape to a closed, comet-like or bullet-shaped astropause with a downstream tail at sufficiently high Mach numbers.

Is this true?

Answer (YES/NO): NO